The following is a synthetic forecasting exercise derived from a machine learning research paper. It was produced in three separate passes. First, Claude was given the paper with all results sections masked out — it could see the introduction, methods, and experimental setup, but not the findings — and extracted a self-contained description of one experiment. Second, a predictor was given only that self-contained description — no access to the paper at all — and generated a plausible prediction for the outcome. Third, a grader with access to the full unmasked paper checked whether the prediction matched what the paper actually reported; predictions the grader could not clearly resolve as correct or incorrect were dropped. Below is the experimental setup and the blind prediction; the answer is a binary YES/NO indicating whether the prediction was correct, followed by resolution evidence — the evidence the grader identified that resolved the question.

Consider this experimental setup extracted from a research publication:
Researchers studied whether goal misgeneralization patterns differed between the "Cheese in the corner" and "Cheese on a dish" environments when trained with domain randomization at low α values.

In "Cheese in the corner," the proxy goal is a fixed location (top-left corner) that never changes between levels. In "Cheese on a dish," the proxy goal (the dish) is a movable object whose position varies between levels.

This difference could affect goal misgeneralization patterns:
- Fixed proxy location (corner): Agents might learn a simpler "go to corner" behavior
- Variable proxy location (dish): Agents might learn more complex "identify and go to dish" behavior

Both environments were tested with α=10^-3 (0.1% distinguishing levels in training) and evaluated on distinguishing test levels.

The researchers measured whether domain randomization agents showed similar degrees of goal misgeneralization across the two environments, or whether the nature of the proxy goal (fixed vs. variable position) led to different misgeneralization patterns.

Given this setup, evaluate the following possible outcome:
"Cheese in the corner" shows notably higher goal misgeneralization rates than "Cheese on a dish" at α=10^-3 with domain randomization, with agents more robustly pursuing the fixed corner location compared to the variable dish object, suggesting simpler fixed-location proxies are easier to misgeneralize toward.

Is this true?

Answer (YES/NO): YES